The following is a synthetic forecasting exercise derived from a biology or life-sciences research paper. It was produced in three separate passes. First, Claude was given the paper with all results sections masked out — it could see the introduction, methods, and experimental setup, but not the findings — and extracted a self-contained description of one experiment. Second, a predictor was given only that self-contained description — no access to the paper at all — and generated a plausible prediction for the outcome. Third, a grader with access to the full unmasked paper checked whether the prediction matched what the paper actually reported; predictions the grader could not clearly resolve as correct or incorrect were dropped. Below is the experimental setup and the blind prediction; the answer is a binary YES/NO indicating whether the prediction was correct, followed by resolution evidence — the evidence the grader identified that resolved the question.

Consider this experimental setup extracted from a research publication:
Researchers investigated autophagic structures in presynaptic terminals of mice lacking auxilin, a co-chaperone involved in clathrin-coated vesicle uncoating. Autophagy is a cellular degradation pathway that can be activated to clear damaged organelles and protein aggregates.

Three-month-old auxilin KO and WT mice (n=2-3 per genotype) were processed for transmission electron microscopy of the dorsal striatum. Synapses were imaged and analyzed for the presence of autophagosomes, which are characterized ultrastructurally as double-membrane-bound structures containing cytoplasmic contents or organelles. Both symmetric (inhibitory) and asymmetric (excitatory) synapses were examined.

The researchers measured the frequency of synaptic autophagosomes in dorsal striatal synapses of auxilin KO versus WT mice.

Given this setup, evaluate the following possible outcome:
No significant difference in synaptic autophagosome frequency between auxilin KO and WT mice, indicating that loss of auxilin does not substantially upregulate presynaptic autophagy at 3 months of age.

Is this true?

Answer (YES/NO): NO